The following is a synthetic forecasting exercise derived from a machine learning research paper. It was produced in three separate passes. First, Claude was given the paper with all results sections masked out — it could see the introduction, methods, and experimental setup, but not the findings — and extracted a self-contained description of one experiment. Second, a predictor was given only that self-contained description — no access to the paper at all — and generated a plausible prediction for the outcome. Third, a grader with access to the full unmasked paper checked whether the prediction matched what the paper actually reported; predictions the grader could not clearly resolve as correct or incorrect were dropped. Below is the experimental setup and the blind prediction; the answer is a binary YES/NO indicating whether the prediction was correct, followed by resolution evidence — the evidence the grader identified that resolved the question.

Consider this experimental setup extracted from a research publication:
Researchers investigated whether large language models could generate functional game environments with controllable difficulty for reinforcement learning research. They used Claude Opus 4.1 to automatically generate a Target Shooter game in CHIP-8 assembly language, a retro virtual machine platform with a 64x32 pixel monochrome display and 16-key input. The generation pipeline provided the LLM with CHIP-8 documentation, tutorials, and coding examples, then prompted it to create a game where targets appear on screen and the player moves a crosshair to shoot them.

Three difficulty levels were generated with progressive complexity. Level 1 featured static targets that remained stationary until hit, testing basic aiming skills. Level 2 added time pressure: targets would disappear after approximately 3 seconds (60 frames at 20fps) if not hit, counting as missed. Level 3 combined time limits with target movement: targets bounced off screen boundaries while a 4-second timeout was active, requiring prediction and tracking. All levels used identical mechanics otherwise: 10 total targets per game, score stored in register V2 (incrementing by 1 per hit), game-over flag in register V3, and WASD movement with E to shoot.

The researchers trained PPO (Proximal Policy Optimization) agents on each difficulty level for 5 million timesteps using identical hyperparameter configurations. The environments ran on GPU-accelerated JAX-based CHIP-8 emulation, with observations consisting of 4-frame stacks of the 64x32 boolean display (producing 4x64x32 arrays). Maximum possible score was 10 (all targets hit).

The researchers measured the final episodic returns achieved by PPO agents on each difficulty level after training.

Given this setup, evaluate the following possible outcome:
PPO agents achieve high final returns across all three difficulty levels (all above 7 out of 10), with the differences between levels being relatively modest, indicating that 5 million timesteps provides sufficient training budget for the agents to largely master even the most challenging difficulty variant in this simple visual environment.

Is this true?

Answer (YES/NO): NO